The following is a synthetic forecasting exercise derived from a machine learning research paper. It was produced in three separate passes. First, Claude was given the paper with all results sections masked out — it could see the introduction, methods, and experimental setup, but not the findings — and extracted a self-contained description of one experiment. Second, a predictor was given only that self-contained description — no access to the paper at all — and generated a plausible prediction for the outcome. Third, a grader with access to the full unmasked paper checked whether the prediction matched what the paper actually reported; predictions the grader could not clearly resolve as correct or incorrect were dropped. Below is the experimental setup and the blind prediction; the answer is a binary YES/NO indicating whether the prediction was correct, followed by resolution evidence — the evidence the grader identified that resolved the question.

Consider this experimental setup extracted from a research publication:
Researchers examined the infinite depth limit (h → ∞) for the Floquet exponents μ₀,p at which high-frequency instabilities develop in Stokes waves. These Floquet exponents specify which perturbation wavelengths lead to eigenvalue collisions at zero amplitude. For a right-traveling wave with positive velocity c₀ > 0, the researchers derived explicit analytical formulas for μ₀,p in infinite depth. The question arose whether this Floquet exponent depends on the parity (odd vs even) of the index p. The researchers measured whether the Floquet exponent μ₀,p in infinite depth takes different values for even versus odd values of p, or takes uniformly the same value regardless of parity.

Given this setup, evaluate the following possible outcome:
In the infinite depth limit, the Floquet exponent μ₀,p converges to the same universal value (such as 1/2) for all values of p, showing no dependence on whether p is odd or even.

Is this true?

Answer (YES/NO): NO